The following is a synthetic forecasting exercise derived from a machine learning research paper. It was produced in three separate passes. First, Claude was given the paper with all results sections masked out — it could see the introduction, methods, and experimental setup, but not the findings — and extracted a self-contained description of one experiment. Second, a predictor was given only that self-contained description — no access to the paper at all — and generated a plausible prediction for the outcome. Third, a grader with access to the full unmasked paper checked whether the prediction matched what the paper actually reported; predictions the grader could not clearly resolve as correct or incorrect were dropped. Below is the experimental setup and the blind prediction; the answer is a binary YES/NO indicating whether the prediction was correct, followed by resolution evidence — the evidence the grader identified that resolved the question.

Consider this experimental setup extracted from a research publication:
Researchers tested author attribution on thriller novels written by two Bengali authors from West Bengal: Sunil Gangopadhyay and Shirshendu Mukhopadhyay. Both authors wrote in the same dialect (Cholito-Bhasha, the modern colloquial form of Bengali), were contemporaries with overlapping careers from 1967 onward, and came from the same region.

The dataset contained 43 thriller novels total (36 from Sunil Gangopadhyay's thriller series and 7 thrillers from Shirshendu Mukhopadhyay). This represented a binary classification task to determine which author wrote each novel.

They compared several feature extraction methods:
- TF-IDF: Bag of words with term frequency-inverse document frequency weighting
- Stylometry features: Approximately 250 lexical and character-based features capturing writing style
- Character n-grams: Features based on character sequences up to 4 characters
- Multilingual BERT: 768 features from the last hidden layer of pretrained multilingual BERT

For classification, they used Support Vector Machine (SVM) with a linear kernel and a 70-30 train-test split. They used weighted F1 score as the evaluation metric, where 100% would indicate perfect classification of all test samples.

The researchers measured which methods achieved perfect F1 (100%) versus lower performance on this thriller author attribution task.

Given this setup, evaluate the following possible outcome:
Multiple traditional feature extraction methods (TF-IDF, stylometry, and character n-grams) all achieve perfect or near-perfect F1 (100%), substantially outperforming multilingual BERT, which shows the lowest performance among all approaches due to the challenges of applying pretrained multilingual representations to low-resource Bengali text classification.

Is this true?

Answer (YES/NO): NO